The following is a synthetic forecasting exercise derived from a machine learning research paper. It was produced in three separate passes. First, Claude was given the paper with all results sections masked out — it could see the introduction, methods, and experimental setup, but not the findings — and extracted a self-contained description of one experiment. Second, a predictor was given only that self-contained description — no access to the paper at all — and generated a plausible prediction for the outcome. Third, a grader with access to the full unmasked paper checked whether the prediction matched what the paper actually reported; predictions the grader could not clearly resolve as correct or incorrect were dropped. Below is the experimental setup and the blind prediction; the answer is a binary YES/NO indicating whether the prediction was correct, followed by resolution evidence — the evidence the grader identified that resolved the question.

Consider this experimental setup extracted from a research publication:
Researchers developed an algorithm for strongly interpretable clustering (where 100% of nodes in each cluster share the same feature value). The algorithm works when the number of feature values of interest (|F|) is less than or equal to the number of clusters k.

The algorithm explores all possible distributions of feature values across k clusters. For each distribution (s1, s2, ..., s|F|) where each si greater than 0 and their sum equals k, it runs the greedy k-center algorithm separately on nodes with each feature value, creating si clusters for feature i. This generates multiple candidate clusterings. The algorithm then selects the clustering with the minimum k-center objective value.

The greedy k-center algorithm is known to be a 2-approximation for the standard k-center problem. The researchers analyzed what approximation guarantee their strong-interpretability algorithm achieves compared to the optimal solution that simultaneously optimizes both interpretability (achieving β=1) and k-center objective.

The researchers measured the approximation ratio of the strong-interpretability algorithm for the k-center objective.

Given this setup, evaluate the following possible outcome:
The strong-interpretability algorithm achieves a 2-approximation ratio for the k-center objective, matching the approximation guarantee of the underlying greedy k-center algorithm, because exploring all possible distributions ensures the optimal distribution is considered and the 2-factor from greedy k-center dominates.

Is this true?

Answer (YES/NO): YES